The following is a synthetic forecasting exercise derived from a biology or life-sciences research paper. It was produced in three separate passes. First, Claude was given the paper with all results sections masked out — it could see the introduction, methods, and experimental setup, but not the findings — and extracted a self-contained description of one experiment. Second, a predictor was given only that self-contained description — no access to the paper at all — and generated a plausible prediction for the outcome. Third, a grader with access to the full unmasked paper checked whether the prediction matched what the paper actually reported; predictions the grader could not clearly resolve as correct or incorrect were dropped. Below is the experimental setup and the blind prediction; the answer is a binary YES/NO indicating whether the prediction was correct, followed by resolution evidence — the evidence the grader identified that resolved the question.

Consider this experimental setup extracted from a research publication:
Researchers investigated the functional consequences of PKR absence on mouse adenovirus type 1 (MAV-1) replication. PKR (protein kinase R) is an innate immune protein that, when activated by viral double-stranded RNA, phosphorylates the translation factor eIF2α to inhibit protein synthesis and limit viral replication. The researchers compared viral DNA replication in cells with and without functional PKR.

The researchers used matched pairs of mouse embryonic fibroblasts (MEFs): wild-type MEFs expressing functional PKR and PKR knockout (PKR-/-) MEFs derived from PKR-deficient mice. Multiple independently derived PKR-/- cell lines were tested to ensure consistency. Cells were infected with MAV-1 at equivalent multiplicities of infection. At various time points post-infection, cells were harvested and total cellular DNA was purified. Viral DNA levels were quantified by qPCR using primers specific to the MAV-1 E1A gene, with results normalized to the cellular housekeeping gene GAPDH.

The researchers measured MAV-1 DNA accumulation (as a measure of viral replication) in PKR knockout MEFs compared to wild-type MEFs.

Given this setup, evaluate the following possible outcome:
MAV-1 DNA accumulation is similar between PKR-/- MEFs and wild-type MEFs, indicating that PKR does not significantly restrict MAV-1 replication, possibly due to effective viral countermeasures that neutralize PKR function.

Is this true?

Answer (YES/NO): NO